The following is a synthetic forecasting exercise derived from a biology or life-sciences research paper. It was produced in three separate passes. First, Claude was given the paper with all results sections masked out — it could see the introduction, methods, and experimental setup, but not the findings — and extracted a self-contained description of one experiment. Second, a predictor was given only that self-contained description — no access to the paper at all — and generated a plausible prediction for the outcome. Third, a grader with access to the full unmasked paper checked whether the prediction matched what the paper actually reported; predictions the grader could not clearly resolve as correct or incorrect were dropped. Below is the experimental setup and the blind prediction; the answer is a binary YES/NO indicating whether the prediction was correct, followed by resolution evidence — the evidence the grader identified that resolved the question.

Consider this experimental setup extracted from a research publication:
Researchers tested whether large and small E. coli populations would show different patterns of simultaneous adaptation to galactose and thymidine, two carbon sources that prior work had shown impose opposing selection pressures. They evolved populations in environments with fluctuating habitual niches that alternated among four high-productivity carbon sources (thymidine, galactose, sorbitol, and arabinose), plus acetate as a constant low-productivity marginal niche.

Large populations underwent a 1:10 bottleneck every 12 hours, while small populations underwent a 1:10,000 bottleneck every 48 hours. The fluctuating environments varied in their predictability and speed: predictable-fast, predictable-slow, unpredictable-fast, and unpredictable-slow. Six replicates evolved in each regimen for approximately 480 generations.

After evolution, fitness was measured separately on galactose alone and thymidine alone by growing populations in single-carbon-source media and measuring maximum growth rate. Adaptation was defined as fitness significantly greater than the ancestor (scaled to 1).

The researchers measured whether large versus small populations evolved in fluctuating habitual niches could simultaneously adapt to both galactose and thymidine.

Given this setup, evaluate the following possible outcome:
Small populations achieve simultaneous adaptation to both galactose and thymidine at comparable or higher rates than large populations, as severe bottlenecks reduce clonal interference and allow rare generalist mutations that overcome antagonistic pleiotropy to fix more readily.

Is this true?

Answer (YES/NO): NO